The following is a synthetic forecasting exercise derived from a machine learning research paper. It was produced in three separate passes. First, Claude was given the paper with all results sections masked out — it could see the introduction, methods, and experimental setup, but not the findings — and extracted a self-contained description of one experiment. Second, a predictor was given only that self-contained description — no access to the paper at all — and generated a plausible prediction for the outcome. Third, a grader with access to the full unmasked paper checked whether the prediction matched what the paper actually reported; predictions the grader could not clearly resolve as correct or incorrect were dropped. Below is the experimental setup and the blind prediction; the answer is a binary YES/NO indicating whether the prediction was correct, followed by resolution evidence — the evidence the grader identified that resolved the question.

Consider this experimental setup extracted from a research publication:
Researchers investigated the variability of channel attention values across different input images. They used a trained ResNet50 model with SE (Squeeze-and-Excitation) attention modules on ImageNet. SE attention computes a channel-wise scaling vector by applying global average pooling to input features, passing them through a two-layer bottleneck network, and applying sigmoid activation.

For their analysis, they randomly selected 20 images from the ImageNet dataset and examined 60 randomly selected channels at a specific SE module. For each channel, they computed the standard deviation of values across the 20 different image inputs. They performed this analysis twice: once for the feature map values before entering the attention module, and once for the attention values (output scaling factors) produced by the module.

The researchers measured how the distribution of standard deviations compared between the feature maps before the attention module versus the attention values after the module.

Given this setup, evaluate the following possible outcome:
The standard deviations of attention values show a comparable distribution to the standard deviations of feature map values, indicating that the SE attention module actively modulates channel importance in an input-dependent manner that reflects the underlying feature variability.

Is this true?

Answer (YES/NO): NO